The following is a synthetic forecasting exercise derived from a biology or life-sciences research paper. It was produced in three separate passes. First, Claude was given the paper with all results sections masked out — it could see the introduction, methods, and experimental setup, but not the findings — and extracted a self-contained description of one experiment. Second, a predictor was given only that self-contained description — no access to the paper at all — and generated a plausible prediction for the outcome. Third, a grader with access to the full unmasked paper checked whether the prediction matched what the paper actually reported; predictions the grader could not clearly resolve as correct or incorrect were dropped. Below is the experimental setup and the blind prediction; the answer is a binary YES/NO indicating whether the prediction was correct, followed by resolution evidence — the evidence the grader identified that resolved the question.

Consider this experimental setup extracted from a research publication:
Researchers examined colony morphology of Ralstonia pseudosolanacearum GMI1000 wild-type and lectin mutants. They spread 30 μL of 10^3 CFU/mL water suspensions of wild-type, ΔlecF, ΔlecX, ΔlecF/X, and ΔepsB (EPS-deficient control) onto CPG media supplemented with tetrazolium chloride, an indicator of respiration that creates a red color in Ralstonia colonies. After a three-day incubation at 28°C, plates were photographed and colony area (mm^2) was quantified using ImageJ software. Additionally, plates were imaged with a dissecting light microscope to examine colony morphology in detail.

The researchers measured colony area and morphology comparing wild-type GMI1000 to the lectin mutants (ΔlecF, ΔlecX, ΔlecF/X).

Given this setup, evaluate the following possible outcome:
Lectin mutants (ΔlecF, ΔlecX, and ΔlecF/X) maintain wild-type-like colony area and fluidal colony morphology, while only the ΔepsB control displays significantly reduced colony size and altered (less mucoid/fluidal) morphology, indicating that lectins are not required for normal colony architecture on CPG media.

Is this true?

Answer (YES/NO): NO